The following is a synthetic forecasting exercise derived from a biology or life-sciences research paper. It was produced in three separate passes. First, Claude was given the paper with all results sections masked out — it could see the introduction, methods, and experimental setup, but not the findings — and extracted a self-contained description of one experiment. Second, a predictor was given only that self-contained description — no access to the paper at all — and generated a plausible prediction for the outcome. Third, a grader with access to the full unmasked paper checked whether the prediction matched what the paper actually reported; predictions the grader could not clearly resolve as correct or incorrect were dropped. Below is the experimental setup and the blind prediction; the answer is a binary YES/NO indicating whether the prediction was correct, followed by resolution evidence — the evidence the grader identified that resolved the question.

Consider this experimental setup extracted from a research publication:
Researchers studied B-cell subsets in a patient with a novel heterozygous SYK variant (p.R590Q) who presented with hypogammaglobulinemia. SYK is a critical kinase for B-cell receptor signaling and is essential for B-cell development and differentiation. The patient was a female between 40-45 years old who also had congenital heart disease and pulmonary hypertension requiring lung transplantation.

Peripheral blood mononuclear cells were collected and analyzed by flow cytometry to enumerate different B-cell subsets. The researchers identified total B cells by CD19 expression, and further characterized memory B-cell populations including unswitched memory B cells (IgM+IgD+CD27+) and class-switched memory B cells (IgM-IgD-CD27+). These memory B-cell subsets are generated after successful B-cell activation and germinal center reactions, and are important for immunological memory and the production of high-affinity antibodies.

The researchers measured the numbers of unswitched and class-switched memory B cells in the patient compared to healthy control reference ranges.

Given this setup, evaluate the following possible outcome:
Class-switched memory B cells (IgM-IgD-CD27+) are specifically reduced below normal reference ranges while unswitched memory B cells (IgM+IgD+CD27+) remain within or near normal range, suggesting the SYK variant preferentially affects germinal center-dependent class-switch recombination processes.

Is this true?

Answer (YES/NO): NO